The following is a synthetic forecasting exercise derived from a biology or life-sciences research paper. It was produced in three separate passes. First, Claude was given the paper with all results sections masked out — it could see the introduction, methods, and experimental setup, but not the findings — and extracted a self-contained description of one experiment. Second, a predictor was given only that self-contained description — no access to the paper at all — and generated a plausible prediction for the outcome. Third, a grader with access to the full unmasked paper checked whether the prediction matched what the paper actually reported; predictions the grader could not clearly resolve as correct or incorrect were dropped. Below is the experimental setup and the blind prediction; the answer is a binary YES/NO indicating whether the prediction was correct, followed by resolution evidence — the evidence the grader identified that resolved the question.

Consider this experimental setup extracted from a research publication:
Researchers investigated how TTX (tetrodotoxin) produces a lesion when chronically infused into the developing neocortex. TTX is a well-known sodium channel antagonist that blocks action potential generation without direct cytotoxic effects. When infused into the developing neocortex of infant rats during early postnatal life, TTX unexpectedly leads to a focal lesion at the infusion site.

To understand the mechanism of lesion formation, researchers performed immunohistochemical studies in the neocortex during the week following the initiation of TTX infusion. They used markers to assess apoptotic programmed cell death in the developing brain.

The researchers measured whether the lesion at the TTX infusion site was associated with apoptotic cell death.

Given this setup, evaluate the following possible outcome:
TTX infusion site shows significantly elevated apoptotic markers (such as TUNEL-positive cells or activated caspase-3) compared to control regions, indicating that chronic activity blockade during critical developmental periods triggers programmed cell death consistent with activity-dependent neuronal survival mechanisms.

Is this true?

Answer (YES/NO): YES